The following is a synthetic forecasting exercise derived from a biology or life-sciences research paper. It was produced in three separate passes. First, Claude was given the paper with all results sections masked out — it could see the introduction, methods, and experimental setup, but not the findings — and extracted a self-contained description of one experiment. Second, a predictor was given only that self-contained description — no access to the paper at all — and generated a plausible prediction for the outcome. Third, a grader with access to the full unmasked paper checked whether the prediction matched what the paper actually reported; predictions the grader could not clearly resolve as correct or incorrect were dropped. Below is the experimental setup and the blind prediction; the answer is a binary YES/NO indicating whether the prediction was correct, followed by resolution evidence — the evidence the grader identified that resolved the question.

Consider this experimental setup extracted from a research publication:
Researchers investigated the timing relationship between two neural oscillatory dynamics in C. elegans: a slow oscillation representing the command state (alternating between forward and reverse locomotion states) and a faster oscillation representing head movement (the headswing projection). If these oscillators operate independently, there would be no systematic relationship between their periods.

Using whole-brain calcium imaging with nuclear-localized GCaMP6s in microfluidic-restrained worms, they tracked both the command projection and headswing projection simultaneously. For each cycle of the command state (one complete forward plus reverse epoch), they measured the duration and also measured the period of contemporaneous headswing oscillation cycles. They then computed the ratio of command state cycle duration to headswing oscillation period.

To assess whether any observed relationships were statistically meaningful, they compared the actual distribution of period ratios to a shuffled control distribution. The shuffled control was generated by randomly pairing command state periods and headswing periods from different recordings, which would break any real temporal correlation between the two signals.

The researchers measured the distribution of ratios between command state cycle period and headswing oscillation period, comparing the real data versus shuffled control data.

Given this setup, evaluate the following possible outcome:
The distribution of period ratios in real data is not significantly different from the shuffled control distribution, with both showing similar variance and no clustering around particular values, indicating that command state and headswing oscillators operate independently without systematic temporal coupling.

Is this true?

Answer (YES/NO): NO